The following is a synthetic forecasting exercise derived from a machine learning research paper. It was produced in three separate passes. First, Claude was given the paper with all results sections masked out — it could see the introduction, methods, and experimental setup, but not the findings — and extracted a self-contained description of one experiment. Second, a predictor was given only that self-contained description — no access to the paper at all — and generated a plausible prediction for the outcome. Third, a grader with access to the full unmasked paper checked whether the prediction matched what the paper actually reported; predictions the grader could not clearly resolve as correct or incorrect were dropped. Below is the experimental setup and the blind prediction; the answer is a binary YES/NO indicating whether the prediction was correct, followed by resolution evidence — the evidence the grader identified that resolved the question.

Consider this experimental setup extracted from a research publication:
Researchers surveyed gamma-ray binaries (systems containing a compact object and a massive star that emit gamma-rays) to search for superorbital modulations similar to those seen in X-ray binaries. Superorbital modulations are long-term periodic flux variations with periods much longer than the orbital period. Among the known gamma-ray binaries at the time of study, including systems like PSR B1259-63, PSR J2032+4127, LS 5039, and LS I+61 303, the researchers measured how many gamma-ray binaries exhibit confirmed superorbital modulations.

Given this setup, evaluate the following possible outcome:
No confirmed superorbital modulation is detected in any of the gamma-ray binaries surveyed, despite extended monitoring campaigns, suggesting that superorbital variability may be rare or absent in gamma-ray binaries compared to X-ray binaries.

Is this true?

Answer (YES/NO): NO